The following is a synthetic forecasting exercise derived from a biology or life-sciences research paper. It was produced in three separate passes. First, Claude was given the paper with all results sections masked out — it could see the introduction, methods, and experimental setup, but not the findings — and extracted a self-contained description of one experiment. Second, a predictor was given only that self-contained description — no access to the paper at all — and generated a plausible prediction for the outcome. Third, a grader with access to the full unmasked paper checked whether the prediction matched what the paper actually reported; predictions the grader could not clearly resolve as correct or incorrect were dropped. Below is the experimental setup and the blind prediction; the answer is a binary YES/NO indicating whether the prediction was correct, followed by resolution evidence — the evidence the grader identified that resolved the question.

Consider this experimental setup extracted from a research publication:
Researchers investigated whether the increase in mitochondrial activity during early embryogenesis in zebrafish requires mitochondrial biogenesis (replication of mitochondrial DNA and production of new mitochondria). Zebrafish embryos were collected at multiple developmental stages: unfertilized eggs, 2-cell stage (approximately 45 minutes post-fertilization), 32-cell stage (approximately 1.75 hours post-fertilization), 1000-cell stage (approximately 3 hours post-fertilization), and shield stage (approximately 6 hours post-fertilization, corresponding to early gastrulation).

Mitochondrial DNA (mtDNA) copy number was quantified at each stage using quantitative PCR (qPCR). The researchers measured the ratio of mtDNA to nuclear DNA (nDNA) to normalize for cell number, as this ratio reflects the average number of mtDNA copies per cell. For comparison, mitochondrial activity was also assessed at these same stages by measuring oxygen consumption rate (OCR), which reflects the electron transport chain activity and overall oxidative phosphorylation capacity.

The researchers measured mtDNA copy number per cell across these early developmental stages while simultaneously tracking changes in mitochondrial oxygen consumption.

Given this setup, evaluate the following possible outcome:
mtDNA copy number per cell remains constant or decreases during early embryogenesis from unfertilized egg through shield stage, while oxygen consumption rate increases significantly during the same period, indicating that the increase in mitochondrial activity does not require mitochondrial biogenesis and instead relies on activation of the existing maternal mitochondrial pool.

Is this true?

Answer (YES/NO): YES